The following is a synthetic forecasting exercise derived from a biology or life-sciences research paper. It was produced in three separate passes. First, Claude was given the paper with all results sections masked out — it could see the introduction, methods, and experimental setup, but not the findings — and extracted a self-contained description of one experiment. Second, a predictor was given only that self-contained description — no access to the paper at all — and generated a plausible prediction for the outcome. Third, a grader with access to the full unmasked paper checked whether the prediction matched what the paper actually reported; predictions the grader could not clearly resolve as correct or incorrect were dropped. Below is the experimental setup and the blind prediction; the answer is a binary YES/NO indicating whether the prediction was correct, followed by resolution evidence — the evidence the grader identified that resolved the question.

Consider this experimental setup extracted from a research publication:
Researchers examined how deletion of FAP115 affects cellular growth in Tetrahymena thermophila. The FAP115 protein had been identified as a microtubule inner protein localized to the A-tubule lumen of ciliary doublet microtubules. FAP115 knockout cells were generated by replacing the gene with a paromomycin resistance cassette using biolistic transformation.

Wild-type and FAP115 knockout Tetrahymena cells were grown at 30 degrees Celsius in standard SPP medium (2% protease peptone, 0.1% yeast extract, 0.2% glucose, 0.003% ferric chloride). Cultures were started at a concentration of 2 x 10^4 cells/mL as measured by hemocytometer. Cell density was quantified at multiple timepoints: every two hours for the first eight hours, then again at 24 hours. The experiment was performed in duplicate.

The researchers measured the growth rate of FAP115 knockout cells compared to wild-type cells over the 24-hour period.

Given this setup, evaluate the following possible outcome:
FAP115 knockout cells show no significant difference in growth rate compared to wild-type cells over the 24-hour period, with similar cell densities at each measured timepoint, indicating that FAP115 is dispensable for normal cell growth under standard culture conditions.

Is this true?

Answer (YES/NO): YES